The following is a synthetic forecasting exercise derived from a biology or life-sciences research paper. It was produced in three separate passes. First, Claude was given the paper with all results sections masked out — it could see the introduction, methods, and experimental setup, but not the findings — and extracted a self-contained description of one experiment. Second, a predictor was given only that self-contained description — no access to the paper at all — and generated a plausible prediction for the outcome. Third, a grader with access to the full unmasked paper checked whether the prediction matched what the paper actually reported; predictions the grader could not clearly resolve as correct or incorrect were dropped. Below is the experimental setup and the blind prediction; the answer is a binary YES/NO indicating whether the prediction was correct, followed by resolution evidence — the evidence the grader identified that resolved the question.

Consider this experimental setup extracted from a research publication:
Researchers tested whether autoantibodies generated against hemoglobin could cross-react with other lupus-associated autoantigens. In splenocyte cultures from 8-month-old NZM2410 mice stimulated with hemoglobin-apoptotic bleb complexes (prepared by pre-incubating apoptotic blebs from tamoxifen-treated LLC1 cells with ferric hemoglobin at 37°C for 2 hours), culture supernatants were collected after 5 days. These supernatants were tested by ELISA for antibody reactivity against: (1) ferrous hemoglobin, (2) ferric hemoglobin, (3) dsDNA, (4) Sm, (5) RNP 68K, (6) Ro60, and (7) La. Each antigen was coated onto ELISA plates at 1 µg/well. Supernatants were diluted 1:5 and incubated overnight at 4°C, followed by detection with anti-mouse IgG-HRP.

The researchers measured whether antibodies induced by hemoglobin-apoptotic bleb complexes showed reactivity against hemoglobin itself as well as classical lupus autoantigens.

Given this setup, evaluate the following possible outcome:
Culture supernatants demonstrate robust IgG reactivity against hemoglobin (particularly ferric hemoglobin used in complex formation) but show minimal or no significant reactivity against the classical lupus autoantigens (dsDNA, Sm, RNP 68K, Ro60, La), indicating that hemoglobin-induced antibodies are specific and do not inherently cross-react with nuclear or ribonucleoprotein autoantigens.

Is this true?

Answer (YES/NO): NO